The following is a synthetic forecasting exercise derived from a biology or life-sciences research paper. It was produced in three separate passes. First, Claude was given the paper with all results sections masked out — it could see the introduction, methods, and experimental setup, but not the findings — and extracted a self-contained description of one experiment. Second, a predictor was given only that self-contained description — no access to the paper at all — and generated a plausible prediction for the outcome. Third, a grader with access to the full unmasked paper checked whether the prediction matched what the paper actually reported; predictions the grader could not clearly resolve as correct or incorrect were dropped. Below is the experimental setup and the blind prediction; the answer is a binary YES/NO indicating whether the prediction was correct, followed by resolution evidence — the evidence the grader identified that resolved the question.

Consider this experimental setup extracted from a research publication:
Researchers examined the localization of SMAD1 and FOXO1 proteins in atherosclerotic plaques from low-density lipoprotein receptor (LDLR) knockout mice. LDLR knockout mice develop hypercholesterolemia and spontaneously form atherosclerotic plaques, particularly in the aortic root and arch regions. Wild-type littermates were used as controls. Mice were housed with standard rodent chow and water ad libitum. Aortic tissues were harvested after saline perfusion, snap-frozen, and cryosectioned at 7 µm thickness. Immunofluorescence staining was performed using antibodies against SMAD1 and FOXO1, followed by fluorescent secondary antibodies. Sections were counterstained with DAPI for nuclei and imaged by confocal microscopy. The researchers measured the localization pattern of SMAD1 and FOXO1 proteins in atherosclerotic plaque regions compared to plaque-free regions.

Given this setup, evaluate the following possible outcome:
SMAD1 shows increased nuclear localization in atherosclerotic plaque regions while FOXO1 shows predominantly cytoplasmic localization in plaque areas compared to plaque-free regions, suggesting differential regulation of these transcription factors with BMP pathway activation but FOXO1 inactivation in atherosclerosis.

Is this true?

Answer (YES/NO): NO